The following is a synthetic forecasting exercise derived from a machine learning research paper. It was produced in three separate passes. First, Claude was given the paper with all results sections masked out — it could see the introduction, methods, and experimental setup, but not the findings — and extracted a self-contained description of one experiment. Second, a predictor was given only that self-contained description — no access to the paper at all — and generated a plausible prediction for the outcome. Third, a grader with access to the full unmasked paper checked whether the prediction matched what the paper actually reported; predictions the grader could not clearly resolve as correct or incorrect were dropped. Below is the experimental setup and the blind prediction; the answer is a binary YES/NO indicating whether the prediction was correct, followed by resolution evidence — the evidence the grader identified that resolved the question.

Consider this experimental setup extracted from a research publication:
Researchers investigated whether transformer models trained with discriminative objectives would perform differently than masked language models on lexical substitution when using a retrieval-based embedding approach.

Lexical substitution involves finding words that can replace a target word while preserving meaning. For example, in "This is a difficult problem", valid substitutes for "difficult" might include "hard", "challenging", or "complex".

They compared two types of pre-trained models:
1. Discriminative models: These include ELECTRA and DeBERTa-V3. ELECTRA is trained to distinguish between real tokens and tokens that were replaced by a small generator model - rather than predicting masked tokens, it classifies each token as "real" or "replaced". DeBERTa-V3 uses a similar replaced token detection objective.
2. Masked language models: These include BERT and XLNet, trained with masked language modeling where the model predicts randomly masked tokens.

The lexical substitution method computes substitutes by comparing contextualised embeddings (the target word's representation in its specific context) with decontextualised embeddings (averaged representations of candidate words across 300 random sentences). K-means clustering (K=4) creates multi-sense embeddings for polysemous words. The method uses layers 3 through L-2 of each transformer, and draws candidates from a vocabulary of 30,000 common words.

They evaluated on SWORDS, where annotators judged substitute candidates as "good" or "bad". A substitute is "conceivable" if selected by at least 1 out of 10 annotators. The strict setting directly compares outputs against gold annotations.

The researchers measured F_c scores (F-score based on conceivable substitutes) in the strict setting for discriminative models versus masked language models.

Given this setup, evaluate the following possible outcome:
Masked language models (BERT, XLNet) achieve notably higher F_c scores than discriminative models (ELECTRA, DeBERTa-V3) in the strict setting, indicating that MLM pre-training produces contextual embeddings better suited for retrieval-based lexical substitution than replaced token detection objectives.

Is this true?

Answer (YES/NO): NO